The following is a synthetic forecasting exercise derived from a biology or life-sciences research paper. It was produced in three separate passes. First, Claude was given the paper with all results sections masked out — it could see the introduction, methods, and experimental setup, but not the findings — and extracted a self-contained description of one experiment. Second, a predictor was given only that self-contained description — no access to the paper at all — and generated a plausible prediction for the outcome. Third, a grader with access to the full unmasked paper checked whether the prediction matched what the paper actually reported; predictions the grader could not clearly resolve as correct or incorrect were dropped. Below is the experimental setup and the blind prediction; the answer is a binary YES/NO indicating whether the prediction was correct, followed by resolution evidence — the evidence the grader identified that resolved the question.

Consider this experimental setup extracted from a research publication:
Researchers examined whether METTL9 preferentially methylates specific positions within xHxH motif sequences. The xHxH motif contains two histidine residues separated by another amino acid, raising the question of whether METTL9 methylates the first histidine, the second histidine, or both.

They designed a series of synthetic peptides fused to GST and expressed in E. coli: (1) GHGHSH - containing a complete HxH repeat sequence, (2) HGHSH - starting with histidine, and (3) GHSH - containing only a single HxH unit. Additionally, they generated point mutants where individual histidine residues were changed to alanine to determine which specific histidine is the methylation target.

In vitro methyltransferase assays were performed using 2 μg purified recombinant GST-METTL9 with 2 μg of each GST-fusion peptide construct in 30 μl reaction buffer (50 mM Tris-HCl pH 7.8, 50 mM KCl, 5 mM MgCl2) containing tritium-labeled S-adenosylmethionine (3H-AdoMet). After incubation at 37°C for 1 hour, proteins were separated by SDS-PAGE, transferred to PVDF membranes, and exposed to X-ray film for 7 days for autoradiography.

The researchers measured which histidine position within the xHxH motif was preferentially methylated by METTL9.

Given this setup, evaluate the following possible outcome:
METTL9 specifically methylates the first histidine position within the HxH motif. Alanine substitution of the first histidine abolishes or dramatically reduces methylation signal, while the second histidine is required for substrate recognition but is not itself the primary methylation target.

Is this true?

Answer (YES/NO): NO